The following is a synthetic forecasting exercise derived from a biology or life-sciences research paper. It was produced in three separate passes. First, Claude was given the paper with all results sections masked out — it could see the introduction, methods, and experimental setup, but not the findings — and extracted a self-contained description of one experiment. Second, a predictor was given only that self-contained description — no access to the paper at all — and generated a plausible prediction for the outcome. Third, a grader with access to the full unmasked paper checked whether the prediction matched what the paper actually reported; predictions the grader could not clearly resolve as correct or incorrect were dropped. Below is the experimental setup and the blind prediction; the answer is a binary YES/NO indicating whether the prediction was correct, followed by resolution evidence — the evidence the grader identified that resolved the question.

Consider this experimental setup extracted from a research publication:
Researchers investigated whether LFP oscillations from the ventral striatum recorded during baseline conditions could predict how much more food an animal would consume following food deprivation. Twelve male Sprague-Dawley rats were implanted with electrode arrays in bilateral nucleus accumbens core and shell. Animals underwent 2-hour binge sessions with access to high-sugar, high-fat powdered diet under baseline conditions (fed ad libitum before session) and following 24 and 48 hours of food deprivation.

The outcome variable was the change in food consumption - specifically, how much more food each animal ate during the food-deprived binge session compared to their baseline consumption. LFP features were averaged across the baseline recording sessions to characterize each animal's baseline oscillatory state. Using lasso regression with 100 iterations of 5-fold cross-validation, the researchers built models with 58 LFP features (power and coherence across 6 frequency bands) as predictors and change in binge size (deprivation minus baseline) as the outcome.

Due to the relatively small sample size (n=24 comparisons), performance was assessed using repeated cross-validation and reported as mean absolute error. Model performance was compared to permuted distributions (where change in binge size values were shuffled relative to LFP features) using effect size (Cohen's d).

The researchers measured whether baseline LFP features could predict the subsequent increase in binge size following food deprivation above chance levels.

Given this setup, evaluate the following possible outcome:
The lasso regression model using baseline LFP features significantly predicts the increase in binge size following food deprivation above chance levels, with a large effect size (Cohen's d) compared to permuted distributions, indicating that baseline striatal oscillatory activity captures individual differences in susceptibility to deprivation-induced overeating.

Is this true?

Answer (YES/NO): NO